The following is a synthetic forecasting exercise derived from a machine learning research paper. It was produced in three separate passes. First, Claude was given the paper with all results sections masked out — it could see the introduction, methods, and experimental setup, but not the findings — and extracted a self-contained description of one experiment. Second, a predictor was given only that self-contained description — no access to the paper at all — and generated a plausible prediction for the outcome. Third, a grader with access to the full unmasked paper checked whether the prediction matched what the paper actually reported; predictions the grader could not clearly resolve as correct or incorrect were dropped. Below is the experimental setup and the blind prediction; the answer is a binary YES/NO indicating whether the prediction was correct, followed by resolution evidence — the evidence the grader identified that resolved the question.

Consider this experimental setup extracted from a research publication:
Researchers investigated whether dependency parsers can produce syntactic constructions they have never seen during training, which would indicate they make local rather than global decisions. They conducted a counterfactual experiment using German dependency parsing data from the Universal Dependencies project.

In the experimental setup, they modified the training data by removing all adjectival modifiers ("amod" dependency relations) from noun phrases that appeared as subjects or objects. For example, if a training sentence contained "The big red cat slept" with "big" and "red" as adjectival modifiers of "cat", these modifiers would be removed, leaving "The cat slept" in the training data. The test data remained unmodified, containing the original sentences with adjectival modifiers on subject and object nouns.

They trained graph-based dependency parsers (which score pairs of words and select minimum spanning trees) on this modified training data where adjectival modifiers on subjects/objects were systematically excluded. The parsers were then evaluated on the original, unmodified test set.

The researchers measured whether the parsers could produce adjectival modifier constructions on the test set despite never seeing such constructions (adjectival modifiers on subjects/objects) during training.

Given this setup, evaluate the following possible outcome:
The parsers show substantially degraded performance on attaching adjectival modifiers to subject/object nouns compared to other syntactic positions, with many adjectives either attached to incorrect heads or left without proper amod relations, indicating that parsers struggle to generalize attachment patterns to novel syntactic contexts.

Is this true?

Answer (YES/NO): NO